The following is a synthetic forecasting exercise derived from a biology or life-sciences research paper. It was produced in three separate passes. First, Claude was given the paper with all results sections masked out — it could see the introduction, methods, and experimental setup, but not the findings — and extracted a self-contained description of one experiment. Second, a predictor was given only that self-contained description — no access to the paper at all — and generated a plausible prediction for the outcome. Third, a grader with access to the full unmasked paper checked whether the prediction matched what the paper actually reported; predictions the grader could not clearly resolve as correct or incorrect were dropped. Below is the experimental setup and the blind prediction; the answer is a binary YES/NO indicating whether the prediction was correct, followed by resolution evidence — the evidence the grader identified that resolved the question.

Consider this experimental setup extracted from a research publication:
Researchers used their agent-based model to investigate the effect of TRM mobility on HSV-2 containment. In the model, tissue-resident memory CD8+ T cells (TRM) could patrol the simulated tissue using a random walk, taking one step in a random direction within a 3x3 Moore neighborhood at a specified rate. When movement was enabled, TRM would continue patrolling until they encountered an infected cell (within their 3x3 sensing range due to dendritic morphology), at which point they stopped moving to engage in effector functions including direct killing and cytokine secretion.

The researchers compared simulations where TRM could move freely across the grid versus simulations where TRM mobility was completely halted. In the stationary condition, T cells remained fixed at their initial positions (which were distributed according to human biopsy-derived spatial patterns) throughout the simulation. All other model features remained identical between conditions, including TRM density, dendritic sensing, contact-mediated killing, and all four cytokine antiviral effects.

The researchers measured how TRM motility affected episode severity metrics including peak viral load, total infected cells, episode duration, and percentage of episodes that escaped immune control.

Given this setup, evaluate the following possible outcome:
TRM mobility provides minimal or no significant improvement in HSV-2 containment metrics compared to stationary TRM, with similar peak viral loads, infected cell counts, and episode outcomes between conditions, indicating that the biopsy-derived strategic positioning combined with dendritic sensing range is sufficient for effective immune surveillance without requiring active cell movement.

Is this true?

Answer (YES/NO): YES